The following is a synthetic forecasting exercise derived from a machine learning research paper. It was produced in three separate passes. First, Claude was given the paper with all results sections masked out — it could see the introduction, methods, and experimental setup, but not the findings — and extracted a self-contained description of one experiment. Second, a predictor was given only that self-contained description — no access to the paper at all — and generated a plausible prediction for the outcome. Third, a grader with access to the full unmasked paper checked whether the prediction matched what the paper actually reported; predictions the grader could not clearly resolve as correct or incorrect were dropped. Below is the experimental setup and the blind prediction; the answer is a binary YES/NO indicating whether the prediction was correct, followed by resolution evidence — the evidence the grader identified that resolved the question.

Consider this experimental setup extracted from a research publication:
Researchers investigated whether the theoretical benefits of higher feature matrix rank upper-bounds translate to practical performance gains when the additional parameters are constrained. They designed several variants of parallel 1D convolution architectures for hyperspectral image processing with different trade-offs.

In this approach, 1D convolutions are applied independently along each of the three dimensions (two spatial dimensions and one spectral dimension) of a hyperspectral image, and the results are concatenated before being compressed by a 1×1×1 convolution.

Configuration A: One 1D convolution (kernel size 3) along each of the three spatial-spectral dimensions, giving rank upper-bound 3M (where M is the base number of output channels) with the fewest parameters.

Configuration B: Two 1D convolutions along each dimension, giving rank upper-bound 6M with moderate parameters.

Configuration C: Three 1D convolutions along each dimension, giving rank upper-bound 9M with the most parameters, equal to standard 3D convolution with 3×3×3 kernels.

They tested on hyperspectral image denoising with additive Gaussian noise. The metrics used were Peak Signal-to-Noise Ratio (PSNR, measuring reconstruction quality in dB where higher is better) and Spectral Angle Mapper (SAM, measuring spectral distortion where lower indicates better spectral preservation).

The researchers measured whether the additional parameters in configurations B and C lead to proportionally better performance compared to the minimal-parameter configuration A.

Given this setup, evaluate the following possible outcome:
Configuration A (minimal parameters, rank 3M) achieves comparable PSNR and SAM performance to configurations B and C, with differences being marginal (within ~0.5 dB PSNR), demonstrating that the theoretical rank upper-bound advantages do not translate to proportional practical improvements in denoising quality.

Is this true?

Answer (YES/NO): YES